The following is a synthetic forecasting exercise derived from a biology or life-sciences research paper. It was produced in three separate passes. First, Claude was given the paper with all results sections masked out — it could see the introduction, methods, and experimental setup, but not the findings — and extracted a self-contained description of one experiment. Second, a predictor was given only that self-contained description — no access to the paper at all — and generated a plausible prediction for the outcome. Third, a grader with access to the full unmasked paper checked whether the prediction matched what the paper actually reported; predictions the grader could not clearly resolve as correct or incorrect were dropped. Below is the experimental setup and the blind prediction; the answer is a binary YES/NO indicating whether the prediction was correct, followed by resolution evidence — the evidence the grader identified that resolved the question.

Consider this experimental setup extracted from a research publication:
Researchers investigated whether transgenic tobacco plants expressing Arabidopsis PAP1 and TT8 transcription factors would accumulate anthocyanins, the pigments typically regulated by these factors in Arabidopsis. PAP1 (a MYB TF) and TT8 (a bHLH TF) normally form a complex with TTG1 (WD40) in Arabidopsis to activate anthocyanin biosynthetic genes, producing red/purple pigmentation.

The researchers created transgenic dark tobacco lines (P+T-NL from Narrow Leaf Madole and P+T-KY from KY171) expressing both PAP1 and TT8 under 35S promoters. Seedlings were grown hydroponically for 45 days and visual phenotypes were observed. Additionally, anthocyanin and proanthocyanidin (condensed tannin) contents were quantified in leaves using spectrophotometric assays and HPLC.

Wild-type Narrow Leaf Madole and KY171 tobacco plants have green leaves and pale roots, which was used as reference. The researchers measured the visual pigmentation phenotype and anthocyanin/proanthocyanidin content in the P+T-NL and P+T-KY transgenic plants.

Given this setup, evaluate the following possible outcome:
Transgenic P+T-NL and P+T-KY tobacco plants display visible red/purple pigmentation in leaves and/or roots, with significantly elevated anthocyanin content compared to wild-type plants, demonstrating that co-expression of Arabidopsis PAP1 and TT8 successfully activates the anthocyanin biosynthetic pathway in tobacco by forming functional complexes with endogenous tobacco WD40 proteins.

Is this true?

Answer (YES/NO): YES